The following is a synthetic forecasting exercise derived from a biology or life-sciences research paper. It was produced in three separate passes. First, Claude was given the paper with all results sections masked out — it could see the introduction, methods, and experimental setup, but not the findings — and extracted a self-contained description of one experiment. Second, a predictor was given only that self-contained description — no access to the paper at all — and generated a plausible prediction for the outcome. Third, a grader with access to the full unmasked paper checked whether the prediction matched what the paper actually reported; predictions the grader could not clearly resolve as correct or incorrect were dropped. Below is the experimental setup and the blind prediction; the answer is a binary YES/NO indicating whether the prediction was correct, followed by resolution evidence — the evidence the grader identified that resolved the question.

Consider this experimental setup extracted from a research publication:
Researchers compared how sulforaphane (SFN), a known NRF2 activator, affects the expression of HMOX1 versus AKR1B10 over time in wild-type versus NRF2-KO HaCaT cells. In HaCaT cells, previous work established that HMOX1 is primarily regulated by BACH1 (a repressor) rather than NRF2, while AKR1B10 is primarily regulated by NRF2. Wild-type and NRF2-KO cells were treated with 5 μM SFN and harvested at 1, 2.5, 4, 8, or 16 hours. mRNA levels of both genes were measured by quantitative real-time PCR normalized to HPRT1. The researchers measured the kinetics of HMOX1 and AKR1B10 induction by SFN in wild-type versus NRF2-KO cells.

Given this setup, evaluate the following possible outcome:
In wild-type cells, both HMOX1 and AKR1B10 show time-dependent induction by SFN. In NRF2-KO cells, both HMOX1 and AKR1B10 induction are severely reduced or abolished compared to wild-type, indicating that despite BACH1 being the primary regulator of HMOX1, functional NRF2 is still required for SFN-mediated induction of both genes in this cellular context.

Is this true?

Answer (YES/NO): NO